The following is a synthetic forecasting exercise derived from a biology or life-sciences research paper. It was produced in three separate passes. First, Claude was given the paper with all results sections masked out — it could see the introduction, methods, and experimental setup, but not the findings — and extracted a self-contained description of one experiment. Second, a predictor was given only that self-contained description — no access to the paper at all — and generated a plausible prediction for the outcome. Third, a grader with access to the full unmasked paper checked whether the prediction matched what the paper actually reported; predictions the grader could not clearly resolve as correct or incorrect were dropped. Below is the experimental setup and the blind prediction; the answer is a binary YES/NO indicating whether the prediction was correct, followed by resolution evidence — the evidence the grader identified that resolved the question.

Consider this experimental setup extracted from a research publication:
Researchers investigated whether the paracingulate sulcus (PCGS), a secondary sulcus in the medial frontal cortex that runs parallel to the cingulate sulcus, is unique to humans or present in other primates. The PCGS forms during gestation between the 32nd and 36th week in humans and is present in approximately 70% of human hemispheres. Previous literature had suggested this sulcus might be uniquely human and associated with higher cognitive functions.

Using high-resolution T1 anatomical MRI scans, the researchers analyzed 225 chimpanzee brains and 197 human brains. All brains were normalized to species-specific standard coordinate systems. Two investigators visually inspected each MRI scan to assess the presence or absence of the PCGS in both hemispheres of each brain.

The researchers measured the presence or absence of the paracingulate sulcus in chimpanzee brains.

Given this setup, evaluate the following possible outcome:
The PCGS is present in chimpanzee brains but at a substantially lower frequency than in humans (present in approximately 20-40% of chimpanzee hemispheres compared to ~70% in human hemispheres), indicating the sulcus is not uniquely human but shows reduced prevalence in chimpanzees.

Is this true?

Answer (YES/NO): YES